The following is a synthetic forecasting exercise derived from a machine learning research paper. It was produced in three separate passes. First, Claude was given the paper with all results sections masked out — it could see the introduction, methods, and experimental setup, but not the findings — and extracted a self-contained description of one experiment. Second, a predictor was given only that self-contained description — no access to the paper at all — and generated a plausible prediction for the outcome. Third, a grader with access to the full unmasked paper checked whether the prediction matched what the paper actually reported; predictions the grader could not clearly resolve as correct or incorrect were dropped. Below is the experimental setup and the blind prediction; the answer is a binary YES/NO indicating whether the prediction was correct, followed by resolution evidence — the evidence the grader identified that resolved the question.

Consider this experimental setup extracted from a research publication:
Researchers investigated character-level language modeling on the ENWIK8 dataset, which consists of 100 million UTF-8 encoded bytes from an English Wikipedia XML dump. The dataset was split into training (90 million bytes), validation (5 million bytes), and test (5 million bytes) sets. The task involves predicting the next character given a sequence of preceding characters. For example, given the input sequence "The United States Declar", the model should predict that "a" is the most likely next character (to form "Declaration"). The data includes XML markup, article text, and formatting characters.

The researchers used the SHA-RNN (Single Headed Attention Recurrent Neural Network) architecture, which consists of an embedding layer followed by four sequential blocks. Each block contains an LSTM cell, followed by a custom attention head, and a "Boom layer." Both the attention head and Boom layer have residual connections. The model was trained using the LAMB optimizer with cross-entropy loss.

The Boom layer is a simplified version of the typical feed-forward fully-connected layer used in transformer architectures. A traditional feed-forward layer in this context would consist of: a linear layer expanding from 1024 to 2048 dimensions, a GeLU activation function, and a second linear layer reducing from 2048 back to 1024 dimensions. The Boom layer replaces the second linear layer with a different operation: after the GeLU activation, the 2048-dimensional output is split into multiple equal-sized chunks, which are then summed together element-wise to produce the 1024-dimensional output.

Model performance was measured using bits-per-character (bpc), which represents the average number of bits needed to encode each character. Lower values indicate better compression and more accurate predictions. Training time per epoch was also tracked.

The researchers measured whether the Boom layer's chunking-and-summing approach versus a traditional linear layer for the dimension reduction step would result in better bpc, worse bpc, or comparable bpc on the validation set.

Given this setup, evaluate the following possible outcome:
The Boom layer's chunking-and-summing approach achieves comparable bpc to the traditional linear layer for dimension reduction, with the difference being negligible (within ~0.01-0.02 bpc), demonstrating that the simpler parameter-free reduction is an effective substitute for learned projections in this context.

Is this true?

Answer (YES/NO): NO